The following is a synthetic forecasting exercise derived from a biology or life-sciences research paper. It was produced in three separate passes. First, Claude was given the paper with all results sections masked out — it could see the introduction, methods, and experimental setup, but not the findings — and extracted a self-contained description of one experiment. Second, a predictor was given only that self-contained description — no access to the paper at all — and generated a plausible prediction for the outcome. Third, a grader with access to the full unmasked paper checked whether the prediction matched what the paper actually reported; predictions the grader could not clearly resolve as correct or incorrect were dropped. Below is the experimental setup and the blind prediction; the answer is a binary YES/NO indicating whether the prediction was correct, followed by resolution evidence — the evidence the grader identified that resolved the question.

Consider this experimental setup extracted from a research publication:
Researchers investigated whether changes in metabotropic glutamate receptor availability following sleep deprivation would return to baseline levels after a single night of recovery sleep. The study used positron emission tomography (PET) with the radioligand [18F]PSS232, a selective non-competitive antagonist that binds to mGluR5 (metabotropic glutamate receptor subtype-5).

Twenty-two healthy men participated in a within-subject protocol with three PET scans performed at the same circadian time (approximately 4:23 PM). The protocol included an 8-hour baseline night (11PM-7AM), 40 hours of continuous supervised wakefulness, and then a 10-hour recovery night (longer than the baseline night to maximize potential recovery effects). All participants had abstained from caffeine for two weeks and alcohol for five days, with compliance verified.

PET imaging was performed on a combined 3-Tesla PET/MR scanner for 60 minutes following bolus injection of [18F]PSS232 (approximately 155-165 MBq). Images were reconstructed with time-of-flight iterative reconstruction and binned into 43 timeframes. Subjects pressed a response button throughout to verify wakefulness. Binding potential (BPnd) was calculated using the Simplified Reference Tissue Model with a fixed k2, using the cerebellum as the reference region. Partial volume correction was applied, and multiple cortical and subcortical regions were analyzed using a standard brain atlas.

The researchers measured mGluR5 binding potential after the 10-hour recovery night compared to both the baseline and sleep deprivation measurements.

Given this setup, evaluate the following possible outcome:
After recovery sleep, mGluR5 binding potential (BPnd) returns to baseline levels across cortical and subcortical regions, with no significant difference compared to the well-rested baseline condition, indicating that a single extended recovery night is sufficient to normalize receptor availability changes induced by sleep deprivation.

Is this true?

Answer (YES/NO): YES